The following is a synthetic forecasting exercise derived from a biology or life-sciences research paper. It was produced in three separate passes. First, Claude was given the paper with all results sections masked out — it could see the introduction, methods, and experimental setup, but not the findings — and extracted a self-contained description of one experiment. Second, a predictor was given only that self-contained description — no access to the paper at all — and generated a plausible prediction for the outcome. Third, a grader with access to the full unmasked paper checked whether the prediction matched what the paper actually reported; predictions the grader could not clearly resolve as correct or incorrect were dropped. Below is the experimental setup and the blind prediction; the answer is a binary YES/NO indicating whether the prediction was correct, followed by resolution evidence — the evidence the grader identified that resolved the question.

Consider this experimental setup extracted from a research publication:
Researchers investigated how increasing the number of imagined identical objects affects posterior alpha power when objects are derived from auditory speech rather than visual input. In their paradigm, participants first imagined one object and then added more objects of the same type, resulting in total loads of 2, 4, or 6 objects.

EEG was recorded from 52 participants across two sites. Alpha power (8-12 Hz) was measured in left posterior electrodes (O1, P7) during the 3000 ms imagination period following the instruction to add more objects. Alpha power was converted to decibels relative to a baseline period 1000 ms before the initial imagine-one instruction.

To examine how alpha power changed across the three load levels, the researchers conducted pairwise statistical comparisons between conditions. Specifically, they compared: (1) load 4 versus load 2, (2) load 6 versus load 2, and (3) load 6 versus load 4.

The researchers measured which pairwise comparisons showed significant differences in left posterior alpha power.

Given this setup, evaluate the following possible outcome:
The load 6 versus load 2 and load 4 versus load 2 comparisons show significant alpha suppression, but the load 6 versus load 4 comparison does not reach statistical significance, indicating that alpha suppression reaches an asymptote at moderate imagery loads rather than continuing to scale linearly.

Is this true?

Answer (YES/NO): NO